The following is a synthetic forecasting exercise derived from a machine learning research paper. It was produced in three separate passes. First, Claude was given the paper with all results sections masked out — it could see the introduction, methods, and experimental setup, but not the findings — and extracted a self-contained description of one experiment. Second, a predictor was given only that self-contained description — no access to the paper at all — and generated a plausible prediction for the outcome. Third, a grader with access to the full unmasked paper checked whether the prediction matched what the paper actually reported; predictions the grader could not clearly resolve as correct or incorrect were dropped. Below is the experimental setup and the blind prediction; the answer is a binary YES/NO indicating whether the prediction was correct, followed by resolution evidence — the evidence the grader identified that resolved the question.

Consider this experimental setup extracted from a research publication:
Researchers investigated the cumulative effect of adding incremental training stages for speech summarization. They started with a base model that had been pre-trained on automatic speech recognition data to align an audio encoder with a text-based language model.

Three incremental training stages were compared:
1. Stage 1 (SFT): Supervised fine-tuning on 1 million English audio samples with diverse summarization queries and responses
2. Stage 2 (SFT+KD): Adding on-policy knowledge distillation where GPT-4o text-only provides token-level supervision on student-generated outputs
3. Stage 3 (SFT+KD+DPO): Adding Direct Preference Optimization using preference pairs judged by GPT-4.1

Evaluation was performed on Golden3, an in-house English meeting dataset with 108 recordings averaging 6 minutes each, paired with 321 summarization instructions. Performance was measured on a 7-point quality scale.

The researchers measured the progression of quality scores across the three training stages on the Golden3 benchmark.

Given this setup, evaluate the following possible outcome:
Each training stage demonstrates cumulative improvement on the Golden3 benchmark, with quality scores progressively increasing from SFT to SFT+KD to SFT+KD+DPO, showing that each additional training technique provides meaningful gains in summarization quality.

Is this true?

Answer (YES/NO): YES